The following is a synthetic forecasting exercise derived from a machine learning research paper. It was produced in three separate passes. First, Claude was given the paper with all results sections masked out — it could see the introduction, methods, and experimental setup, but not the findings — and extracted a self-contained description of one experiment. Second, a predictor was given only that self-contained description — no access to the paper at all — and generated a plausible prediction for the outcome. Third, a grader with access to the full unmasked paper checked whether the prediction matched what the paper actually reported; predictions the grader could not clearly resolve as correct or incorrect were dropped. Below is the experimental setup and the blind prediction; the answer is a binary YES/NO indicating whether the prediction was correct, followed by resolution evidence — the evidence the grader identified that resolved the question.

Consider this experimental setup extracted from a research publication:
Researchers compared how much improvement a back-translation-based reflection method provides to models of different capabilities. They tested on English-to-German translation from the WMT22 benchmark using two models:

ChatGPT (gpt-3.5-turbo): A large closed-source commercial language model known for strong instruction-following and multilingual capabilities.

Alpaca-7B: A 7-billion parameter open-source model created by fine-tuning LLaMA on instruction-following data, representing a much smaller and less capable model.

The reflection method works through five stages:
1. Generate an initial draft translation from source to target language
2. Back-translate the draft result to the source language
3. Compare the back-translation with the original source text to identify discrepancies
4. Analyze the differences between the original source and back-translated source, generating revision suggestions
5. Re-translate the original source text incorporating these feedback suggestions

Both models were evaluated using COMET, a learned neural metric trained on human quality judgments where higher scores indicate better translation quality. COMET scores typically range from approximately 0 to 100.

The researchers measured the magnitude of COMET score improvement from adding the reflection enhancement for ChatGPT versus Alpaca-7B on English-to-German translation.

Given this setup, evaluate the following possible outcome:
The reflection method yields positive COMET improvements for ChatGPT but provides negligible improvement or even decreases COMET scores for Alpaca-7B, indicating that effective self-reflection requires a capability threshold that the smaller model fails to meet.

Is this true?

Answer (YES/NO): NO